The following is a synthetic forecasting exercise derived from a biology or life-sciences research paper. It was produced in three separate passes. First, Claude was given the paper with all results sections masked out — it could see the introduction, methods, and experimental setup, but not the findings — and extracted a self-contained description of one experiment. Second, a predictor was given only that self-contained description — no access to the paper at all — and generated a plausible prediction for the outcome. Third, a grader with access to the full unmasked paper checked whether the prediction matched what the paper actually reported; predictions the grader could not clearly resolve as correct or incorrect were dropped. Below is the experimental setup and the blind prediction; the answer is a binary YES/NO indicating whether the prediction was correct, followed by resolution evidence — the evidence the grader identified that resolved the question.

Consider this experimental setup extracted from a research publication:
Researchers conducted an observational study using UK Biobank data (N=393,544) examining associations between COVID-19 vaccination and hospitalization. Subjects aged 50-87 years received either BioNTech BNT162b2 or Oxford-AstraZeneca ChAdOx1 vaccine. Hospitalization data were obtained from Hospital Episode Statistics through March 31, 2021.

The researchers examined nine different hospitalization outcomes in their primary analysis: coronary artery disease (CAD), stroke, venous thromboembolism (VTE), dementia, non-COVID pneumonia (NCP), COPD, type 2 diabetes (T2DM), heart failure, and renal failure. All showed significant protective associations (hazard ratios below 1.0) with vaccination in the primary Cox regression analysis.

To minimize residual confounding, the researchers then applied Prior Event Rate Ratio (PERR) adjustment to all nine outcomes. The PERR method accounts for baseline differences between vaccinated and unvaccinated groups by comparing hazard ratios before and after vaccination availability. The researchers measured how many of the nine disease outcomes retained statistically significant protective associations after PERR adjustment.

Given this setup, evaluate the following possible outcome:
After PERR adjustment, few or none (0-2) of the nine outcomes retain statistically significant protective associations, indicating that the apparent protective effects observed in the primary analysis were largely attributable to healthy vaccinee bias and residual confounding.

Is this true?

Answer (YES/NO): NO